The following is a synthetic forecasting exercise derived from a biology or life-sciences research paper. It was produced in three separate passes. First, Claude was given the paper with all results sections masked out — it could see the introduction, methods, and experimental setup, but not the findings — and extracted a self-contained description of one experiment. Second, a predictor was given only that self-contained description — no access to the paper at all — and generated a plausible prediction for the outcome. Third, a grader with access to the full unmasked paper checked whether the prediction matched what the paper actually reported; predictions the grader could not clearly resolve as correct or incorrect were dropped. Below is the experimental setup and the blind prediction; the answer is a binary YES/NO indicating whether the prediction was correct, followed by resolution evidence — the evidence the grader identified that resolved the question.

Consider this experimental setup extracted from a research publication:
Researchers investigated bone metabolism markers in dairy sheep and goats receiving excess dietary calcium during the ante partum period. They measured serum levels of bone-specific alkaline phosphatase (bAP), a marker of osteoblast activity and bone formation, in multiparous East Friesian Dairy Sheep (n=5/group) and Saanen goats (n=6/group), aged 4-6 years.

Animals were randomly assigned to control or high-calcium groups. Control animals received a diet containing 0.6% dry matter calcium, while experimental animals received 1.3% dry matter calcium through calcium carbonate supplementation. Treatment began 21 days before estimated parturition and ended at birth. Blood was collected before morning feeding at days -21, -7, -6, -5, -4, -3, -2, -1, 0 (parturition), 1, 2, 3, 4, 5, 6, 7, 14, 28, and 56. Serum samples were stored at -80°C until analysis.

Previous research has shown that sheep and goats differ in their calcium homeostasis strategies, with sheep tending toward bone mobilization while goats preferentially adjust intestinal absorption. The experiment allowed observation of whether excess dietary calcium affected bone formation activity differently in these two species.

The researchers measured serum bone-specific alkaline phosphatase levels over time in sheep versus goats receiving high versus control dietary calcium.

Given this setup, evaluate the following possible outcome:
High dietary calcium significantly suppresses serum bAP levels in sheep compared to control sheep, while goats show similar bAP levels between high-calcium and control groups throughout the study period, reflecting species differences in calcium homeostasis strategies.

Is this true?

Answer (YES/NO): NO